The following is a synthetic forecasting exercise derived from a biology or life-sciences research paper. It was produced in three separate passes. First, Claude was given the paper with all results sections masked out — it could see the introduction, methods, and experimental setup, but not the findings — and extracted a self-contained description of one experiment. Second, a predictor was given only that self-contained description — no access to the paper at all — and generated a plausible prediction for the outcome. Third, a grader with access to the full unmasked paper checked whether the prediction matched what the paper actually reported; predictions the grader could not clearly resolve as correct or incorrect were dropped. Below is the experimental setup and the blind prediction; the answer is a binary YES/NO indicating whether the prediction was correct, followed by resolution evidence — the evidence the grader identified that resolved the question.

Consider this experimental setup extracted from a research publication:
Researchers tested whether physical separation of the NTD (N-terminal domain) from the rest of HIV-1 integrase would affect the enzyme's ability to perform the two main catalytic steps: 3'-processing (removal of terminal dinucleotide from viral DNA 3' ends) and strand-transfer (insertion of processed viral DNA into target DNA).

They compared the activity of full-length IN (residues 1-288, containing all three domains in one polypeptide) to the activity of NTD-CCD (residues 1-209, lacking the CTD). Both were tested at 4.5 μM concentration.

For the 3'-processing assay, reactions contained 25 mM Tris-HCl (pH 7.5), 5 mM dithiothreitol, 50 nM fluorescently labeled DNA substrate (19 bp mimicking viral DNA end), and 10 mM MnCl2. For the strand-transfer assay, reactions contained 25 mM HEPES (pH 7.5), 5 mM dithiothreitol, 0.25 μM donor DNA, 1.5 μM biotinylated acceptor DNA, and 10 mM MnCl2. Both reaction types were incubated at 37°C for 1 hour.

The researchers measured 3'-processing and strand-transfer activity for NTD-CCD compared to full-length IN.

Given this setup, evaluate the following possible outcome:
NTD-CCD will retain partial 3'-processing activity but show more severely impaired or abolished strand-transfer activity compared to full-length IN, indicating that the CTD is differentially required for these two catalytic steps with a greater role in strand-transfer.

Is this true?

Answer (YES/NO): NO